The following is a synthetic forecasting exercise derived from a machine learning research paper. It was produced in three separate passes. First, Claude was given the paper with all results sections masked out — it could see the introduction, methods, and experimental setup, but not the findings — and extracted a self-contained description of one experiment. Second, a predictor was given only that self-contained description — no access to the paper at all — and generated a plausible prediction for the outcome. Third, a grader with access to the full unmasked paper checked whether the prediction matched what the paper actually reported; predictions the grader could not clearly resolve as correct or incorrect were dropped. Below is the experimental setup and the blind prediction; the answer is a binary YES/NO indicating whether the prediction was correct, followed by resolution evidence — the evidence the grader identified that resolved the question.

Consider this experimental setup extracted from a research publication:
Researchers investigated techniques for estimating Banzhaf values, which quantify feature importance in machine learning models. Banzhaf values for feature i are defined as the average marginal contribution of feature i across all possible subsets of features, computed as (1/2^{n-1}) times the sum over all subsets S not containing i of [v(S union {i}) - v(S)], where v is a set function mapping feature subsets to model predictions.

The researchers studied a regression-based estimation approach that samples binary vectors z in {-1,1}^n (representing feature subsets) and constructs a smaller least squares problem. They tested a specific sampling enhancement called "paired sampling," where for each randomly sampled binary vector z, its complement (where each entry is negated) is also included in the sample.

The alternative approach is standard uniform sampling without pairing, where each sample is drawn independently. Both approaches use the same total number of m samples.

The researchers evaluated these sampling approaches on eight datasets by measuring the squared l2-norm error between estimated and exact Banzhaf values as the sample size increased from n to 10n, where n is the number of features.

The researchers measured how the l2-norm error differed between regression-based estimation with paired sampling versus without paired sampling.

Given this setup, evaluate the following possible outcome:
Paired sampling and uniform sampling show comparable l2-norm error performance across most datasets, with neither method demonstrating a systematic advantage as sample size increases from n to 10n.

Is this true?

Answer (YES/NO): NO